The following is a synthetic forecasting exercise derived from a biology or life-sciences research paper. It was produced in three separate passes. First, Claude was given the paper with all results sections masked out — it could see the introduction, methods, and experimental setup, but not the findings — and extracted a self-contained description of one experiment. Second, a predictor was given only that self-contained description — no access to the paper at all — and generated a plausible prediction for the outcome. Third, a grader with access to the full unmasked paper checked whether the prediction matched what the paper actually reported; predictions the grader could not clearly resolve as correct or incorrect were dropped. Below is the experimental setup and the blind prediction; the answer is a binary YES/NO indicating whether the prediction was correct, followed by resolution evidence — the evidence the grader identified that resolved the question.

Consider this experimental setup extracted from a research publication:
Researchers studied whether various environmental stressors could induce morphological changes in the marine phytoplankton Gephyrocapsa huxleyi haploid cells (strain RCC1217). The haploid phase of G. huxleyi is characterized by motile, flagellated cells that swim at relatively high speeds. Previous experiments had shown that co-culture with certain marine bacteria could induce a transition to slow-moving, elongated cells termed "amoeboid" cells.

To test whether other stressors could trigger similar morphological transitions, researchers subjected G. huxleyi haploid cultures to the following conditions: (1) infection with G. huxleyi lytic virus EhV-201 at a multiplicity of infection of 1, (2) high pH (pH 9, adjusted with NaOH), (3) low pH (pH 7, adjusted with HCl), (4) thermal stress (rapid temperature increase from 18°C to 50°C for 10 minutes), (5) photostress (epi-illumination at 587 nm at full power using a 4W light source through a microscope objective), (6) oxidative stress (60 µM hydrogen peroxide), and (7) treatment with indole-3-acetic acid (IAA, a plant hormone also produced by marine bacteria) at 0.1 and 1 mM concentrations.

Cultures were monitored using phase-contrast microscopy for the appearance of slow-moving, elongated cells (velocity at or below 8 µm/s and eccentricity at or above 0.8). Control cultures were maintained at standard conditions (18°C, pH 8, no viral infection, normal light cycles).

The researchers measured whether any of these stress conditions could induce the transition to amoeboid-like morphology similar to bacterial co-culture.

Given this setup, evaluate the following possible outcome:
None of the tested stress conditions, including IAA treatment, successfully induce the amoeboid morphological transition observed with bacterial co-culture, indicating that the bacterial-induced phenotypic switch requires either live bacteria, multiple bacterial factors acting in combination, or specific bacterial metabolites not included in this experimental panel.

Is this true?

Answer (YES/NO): YES